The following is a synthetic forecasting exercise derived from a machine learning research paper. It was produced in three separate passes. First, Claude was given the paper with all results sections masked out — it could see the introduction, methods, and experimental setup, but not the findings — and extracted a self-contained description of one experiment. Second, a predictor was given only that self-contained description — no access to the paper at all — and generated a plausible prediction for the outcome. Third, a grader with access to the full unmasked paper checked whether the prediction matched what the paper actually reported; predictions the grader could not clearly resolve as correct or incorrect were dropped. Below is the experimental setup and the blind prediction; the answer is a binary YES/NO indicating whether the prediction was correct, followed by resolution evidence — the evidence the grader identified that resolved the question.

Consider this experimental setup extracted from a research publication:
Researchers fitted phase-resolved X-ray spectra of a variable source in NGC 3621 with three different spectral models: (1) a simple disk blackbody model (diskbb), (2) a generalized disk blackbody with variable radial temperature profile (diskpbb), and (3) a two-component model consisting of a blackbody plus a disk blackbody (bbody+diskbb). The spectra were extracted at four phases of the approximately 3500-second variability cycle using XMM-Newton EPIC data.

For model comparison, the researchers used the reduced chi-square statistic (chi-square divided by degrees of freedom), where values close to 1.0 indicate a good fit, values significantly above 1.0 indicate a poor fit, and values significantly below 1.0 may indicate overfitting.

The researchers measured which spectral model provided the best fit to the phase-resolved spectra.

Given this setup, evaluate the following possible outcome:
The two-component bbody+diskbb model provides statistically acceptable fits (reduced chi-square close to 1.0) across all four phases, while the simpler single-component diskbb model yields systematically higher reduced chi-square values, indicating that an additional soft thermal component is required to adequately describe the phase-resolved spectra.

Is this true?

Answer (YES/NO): NO